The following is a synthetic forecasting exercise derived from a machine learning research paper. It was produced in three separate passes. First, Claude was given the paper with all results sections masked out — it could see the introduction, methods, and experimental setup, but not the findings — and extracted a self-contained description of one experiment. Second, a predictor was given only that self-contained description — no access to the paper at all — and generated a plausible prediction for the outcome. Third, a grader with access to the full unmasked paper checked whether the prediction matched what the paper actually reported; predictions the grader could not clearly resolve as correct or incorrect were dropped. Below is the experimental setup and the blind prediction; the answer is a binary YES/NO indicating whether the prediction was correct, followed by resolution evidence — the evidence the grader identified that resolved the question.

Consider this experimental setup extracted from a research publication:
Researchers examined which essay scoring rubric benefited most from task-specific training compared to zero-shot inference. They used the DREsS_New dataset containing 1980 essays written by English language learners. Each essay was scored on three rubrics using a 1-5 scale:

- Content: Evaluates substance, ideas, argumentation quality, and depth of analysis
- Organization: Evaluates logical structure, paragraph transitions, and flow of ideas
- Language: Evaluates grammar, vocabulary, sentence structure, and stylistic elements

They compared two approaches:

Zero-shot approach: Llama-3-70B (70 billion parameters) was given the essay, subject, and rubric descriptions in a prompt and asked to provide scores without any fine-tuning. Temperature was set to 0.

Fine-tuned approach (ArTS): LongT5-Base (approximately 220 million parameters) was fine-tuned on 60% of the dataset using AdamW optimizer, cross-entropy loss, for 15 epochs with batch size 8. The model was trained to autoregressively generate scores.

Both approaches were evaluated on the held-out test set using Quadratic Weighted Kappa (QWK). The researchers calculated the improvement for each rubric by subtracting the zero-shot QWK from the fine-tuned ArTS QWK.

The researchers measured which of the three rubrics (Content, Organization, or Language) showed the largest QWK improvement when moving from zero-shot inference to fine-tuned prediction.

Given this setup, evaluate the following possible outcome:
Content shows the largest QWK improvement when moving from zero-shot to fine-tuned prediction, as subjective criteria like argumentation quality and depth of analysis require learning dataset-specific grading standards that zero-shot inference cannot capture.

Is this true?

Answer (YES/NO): NO